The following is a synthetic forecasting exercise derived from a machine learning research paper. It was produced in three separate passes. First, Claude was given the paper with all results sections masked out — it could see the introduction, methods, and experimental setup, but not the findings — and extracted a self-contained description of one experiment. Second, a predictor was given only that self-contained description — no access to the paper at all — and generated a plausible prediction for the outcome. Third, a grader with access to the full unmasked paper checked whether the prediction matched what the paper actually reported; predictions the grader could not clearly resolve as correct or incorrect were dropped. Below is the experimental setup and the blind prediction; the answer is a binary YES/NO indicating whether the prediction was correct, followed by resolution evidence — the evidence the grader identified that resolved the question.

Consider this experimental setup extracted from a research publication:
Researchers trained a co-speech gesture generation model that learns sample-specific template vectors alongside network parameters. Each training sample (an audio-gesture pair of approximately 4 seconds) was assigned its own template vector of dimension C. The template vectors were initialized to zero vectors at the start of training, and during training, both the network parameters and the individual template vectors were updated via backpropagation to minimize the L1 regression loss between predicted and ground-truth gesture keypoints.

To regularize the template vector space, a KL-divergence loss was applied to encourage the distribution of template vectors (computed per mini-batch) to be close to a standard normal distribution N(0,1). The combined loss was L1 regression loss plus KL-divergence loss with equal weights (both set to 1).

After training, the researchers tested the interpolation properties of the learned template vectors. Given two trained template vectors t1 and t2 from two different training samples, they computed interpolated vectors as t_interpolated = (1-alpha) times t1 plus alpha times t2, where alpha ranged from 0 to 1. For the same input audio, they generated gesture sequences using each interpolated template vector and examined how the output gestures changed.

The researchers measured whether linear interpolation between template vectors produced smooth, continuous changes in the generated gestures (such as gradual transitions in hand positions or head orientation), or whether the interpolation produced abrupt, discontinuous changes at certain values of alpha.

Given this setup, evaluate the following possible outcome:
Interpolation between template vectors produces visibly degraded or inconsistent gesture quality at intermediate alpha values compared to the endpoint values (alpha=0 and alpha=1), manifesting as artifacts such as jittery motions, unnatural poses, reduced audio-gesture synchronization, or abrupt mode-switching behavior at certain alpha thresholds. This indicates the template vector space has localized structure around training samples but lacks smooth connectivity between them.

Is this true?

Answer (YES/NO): NO